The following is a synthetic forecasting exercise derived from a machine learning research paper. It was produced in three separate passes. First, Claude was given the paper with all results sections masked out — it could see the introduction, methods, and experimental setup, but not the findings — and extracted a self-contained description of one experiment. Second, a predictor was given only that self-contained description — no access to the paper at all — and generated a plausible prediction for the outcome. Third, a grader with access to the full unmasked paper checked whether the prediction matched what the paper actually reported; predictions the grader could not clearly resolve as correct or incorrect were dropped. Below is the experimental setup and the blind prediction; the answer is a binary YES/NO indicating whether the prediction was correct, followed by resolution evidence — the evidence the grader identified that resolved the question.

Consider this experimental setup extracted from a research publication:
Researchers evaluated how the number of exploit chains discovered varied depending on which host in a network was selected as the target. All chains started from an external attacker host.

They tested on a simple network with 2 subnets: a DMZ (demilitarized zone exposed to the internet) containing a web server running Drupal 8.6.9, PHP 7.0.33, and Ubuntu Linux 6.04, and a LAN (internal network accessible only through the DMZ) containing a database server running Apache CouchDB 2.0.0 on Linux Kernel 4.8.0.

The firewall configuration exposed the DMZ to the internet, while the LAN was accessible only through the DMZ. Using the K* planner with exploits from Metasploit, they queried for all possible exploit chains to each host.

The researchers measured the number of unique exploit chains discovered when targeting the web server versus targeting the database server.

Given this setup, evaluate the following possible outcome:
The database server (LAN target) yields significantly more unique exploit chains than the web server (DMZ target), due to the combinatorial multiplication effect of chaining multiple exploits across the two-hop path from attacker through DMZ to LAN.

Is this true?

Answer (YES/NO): YES